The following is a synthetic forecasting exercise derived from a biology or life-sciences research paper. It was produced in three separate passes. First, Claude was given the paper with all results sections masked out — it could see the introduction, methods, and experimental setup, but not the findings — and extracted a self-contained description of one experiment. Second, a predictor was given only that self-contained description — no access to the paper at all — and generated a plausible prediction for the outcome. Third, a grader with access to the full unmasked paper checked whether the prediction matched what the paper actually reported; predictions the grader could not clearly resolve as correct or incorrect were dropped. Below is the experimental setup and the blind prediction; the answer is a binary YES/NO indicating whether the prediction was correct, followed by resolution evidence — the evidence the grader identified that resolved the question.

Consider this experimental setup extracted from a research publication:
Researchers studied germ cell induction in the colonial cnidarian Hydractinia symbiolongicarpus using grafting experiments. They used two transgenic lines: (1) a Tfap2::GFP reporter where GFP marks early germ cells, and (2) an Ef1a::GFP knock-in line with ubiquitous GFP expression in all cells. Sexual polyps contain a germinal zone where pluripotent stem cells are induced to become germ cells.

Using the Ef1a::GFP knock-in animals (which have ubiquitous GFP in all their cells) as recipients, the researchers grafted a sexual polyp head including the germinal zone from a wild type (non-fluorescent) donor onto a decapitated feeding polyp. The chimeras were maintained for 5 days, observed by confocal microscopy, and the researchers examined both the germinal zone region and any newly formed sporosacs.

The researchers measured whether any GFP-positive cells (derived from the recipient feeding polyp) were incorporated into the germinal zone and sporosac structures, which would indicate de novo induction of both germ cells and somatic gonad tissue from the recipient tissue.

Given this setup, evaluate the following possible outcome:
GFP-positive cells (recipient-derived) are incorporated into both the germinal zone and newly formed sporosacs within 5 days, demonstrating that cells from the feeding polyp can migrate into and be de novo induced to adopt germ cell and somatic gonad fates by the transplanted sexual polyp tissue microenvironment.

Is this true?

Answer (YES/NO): YES